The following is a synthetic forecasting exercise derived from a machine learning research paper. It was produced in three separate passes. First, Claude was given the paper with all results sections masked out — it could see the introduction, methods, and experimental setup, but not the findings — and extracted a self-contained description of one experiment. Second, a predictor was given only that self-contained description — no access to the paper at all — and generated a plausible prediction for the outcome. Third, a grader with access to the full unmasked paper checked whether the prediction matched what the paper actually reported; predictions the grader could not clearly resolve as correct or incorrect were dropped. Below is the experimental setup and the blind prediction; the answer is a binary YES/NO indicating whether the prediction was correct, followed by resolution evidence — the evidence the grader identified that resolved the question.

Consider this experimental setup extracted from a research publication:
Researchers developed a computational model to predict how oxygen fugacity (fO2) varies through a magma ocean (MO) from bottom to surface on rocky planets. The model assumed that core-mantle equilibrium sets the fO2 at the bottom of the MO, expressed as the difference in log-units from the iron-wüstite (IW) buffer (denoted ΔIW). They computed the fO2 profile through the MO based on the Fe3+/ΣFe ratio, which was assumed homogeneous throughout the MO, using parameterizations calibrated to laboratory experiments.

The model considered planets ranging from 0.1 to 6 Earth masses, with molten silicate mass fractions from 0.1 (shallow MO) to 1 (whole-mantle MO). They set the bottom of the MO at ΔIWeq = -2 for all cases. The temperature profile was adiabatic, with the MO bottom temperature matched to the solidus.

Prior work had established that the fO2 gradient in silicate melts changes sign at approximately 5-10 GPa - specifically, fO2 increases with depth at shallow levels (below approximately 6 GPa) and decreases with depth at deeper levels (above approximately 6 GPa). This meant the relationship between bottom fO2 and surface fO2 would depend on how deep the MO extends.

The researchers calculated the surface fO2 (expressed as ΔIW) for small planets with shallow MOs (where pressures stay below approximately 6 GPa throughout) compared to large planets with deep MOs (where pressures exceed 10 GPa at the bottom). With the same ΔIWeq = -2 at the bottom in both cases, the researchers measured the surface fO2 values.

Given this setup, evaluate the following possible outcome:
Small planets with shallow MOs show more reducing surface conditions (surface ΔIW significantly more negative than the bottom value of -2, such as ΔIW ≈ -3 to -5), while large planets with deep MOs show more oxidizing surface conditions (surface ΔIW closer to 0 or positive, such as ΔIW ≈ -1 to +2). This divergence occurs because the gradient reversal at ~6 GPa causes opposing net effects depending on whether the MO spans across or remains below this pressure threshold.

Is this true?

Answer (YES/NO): YES